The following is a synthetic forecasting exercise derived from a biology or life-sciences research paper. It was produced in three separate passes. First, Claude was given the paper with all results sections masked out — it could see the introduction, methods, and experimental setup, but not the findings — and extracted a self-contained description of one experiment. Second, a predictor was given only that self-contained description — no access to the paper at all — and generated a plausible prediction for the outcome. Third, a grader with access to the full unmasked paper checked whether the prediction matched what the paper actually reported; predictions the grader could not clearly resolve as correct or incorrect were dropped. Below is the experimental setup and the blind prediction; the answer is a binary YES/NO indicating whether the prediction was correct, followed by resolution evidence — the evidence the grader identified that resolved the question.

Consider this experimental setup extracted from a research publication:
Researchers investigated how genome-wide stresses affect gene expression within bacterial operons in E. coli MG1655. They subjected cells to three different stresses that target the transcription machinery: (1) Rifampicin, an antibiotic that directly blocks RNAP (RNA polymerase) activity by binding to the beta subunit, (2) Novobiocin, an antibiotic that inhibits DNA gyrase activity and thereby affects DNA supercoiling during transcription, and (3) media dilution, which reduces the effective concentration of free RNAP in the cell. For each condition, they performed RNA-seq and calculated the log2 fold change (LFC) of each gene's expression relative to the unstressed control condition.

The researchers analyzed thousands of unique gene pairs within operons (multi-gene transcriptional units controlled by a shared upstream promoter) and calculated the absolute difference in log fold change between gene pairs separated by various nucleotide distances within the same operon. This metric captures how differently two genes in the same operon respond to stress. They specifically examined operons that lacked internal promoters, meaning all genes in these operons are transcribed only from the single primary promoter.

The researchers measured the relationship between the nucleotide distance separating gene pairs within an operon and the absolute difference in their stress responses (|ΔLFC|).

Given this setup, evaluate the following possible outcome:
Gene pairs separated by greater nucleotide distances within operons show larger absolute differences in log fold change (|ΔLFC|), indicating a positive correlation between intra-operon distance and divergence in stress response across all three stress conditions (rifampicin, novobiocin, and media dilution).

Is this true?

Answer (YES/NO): YES